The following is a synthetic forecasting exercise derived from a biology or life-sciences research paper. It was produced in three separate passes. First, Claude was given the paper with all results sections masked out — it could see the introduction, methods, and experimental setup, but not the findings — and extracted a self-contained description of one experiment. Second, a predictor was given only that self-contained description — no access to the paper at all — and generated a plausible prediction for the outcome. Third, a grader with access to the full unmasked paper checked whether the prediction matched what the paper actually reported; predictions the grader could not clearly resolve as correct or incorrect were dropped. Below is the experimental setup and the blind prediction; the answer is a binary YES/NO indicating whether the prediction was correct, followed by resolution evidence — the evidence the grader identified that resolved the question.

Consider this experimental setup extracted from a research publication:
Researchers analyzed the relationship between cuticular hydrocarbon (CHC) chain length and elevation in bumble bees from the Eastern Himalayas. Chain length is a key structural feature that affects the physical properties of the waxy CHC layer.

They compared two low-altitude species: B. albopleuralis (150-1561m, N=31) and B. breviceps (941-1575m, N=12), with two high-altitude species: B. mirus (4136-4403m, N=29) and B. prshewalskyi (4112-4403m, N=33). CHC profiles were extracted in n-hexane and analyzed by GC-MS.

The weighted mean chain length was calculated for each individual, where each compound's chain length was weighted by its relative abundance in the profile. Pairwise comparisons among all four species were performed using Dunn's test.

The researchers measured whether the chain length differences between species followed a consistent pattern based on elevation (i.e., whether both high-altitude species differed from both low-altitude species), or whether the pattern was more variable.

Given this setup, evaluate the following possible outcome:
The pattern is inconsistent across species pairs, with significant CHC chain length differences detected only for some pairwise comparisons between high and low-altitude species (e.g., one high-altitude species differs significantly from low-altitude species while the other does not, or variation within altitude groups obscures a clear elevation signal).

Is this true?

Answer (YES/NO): NO